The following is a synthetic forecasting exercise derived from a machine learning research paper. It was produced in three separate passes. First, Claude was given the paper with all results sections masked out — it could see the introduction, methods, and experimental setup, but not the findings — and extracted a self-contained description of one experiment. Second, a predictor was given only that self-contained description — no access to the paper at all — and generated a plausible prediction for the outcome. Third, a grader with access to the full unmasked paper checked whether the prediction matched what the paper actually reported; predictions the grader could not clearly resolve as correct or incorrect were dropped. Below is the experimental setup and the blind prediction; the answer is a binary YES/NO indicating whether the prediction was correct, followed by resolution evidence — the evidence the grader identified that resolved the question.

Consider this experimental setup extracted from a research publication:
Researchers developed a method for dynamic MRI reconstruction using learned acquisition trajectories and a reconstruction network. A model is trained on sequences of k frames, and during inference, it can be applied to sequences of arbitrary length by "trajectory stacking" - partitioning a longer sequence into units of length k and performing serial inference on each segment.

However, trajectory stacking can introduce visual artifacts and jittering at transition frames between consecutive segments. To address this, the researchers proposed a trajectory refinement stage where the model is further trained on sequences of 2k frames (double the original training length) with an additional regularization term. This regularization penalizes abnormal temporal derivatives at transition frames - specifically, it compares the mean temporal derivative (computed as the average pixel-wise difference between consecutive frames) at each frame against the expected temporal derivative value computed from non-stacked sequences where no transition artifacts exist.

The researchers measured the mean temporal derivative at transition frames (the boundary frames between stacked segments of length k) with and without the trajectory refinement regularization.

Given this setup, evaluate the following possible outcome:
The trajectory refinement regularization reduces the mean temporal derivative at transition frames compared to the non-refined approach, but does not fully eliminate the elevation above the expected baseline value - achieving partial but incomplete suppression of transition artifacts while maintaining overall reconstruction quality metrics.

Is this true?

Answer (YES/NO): YES